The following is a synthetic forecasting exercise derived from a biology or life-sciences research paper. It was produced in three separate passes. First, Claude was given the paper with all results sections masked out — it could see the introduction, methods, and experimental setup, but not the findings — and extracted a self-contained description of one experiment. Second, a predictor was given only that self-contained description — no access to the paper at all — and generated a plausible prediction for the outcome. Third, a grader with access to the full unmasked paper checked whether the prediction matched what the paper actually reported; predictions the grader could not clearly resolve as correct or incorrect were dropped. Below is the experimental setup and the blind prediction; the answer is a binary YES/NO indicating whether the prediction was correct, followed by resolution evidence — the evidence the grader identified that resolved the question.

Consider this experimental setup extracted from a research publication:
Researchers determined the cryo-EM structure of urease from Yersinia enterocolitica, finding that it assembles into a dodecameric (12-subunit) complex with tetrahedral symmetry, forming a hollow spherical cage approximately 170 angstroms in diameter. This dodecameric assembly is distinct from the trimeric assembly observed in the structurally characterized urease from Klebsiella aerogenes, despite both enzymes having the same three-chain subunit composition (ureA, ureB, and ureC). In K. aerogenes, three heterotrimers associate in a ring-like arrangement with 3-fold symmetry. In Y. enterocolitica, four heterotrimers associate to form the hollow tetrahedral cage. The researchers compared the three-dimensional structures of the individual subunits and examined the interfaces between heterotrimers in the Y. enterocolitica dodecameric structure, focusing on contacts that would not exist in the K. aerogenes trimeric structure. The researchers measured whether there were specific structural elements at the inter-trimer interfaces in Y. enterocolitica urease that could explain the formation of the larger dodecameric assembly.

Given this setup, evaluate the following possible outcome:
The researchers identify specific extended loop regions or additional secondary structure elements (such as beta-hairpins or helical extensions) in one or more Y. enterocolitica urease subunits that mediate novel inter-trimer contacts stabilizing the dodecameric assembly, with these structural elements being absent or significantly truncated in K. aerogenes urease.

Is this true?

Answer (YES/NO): YES